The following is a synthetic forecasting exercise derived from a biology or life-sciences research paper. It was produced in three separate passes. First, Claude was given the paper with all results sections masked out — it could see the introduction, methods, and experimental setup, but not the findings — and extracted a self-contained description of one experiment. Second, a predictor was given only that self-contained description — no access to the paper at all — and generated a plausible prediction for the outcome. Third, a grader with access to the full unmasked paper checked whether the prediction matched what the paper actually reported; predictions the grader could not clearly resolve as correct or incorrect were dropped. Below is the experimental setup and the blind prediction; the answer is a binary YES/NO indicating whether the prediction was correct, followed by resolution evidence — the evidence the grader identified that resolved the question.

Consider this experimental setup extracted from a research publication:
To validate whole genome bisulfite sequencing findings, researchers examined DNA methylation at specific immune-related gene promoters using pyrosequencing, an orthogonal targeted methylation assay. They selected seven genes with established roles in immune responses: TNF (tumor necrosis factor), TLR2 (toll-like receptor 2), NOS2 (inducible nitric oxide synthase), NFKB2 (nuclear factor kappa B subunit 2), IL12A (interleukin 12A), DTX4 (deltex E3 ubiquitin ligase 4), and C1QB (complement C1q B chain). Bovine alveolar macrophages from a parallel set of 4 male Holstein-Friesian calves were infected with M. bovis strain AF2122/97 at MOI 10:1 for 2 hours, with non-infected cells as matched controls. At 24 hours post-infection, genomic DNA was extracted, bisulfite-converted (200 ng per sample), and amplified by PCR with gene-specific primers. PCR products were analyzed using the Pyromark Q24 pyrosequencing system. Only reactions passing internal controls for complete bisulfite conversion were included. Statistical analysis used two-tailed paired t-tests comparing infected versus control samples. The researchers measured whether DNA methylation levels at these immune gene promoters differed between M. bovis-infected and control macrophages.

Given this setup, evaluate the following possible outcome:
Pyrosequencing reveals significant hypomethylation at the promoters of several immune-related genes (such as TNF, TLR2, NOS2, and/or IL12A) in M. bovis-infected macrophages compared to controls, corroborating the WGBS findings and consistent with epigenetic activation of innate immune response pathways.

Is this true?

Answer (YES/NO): NO